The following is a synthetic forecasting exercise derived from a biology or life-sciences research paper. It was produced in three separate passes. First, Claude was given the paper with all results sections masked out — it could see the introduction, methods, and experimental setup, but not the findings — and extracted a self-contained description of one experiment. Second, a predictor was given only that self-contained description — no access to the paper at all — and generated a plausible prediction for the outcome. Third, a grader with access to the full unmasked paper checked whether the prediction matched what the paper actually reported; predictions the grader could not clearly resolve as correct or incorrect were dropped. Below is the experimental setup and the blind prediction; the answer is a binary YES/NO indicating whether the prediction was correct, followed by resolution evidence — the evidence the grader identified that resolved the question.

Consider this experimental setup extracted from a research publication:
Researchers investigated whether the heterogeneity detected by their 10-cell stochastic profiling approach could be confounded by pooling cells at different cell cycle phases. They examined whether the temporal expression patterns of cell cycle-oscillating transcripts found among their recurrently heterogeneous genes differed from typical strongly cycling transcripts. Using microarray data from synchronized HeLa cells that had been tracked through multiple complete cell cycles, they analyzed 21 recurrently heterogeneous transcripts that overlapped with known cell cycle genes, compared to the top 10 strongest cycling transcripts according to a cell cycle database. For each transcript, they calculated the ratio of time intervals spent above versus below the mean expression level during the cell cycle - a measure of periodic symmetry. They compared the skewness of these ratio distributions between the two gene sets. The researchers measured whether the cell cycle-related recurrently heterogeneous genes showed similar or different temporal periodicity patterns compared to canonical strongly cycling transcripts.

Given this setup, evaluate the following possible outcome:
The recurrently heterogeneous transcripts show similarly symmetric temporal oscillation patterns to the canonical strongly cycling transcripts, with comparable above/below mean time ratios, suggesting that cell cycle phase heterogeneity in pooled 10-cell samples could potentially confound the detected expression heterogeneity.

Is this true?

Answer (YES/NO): NO